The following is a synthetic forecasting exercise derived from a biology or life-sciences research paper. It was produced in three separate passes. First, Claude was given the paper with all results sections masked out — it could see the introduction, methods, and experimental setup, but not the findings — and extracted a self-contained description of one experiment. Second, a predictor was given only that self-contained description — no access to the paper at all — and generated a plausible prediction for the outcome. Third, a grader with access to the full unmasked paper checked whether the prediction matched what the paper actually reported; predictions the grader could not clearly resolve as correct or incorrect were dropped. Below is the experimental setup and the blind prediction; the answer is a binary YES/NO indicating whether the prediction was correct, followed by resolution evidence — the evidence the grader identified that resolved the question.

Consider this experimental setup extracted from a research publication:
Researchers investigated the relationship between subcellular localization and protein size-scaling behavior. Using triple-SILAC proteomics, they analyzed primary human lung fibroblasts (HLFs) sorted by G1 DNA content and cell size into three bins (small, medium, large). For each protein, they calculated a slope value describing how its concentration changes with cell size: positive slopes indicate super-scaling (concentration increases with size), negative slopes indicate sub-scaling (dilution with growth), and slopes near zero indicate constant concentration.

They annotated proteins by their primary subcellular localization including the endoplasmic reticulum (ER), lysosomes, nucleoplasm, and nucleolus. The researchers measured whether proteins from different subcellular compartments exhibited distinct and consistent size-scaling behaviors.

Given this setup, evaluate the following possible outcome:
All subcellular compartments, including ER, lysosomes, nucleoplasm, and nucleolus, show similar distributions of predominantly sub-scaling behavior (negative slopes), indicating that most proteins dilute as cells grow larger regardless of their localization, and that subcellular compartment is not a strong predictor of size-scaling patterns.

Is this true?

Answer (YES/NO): NO